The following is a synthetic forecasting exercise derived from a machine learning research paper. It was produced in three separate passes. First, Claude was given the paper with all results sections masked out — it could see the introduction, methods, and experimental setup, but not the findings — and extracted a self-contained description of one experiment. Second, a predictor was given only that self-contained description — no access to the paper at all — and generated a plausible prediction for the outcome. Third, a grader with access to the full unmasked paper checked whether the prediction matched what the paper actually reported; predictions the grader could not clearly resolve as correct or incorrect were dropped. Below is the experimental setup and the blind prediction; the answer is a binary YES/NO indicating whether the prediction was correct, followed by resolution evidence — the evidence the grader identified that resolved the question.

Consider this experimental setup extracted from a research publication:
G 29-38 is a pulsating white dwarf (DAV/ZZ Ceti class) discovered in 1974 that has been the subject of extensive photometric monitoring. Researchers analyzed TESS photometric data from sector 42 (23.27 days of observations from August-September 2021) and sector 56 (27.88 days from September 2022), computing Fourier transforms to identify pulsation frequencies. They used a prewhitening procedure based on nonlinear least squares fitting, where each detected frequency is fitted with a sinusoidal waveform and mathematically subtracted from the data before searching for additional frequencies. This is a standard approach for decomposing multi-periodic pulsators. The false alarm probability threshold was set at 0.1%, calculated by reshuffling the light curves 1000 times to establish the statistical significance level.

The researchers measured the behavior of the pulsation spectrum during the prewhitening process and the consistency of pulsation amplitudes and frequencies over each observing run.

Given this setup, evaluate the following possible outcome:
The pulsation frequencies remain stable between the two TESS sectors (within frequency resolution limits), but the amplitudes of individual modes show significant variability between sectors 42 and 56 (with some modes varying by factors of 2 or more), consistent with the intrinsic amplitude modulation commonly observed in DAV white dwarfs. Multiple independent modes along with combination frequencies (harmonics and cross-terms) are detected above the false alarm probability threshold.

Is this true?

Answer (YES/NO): NO